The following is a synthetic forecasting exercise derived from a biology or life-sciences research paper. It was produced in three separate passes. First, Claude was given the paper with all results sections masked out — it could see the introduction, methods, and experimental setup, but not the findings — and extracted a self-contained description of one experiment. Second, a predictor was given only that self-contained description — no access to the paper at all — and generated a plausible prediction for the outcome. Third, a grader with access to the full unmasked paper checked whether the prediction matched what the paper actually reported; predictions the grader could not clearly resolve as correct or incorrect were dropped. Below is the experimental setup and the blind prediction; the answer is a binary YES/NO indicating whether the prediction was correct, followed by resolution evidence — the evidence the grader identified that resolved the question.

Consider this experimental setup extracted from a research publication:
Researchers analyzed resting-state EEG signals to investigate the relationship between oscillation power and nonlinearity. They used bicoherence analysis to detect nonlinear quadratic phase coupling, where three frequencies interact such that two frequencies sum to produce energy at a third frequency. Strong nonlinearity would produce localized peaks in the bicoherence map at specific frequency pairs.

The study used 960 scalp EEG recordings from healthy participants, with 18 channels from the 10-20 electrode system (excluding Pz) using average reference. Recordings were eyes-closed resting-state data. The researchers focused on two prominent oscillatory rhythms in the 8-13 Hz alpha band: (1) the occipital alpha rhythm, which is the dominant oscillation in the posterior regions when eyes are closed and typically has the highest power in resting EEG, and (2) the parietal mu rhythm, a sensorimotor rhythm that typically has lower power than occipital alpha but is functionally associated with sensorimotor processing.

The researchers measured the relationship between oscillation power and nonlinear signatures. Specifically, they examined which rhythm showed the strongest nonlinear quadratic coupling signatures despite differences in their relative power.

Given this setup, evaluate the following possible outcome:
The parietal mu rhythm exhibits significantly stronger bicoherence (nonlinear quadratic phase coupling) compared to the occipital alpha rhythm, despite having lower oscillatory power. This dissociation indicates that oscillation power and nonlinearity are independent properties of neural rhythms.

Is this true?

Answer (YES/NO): YES